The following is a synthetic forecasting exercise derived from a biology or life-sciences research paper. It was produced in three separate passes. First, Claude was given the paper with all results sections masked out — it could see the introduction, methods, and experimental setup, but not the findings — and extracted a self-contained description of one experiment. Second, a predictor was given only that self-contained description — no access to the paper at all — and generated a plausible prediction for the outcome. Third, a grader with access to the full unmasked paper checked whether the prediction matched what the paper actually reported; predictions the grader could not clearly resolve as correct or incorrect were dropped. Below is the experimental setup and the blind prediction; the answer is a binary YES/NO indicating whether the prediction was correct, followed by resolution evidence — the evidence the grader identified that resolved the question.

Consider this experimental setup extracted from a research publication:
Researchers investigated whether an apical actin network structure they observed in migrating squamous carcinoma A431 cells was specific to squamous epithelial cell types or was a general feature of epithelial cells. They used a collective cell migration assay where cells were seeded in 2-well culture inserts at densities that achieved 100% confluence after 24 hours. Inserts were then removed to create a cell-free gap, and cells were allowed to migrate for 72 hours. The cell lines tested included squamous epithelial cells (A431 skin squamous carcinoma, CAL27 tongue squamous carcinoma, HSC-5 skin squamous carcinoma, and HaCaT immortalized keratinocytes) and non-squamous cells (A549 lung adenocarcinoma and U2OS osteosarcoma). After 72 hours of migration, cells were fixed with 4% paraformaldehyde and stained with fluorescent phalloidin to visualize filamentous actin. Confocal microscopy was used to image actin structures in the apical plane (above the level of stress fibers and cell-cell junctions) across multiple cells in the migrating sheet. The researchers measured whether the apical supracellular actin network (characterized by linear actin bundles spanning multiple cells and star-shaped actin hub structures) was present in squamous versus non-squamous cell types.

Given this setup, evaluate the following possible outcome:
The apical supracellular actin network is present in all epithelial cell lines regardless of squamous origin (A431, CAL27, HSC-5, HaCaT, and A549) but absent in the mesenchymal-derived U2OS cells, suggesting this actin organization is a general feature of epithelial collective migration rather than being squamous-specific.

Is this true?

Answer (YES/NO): NO